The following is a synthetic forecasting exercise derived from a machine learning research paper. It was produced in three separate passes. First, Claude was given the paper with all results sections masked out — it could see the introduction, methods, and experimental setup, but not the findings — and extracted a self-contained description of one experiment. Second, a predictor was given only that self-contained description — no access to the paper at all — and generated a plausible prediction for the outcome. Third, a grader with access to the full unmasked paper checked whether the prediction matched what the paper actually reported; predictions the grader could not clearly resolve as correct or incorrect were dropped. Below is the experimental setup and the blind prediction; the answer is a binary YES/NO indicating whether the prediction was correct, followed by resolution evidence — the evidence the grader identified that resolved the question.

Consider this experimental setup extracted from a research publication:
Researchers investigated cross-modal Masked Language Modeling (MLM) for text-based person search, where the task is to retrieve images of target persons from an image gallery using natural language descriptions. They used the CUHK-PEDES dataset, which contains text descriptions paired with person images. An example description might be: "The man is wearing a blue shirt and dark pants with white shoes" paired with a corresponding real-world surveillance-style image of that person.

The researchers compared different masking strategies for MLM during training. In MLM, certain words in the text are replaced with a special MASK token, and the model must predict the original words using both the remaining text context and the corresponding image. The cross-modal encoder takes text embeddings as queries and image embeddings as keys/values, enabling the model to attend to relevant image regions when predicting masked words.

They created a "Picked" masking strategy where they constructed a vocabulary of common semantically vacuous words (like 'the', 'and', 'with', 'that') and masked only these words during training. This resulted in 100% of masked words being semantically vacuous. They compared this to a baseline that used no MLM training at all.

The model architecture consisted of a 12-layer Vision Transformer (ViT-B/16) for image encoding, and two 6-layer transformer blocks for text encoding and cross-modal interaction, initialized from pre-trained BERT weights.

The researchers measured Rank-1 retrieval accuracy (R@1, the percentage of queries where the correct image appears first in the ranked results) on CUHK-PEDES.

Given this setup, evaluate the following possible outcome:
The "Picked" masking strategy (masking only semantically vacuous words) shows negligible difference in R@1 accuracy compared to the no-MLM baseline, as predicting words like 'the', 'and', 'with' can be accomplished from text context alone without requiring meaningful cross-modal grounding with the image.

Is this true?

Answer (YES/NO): YES